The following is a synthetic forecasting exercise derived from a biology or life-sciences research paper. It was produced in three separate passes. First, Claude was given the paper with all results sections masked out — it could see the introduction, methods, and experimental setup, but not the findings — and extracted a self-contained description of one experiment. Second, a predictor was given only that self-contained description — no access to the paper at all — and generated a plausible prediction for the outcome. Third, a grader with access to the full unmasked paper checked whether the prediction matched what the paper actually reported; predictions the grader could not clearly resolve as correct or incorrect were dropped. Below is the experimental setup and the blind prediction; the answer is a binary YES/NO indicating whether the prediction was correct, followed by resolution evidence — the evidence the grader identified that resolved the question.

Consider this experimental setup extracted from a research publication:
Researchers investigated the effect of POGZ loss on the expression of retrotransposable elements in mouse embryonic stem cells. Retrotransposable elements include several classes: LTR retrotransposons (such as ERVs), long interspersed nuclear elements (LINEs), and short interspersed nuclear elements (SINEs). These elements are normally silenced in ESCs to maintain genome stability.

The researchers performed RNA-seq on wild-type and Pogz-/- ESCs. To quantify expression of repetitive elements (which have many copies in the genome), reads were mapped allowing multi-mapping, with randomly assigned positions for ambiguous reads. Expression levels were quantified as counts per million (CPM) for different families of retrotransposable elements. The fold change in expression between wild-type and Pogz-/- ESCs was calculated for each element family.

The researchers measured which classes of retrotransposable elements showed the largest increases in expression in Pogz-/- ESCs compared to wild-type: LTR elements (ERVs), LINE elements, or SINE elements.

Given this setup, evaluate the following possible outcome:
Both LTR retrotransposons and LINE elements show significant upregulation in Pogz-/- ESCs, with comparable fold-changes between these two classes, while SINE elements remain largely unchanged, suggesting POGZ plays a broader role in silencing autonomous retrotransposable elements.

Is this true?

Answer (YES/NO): NO